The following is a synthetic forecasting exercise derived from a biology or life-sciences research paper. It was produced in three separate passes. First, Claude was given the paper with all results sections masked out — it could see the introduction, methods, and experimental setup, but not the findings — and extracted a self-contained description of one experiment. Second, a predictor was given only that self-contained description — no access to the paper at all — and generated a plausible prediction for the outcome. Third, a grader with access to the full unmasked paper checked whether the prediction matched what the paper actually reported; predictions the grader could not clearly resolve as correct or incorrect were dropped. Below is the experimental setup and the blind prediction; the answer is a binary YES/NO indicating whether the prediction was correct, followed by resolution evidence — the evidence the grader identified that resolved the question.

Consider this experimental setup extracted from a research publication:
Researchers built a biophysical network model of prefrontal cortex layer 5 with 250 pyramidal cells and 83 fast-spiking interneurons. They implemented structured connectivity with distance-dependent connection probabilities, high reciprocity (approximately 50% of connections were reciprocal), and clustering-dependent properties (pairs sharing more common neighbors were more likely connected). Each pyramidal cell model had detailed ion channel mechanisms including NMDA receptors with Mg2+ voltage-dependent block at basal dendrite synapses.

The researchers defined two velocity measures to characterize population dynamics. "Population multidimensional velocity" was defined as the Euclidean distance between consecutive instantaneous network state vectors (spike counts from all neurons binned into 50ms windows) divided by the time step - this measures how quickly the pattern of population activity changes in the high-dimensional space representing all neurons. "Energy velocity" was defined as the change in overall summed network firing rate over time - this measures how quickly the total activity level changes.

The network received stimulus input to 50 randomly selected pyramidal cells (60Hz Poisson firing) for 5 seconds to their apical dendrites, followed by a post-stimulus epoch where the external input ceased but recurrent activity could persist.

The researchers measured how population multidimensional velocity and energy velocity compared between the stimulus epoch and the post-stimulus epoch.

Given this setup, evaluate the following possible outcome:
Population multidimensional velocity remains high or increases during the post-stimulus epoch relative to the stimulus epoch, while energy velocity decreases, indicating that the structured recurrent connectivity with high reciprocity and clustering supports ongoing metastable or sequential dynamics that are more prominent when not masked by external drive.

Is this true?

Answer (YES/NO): NO